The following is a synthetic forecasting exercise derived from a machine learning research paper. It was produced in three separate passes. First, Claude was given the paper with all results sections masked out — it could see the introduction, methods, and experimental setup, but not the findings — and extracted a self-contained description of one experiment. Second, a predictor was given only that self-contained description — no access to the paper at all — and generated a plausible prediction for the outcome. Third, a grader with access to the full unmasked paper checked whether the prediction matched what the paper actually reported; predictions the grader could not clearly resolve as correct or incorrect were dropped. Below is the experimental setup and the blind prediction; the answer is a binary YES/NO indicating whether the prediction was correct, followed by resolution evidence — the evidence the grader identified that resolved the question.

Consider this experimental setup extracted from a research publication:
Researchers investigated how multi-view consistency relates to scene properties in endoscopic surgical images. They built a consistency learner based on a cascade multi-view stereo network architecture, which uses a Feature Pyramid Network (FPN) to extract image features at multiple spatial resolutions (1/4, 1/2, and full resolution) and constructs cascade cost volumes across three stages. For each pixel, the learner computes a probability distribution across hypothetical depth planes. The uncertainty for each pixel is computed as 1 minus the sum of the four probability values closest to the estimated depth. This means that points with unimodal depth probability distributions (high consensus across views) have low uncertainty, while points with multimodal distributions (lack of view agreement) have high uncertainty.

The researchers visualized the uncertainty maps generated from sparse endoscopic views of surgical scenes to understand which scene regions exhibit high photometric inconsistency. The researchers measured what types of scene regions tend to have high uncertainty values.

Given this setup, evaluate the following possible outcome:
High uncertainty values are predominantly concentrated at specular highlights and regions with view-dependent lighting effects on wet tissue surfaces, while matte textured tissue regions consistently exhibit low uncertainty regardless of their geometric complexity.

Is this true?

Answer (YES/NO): NO